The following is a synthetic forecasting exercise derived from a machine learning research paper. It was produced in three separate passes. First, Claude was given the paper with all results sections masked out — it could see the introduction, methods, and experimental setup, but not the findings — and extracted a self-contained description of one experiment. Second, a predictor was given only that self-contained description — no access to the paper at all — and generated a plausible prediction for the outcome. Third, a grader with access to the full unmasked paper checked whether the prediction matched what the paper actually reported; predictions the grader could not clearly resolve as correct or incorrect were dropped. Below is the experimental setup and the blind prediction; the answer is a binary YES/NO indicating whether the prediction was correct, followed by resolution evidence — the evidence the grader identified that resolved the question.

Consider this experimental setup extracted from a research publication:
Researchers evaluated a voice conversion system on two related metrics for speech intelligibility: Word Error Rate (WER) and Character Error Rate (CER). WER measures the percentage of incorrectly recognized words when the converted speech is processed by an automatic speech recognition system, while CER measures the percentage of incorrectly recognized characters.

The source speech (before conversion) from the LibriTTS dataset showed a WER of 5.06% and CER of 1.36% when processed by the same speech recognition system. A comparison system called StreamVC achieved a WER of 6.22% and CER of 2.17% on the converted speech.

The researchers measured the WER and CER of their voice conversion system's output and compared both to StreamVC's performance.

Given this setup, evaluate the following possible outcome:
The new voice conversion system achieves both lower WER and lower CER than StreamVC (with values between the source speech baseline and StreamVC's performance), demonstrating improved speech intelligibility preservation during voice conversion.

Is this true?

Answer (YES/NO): NO